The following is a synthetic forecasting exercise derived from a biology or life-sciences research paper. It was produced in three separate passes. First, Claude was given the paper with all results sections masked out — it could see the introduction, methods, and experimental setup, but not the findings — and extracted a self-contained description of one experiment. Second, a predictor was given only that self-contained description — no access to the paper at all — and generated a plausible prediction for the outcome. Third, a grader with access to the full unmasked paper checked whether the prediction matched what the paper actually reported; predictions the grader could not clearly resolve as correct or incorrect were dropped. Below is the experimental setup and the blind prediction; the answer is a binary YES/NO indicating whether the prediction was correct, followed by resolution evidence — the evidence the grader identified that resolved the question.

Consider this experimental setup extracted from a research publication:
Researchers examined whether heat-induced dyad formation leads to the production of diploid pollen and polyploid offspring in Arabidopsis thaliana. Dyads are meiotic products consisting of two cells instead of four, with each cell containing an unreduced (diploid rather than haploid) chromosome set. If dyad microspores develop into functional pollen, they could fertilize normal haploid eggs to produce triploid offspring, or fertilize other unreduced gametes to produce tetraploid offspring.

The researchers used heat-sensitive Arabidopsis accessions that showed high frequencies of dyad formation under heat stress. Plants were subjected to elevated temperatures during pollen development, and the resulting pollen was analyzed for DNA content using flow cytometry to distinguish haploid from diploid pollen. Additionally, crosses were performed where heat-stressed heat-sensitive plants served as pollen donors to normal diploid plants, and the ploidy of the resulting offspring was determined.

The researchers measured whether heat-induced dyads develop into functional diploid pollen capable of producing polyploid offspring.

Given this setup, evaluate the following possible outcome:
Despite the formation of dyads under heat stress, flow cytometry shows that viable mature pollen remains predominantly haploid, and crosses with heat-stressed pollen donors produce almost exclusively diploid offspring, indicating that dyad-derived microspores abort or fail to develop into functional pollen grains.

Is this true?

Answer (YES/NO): NO